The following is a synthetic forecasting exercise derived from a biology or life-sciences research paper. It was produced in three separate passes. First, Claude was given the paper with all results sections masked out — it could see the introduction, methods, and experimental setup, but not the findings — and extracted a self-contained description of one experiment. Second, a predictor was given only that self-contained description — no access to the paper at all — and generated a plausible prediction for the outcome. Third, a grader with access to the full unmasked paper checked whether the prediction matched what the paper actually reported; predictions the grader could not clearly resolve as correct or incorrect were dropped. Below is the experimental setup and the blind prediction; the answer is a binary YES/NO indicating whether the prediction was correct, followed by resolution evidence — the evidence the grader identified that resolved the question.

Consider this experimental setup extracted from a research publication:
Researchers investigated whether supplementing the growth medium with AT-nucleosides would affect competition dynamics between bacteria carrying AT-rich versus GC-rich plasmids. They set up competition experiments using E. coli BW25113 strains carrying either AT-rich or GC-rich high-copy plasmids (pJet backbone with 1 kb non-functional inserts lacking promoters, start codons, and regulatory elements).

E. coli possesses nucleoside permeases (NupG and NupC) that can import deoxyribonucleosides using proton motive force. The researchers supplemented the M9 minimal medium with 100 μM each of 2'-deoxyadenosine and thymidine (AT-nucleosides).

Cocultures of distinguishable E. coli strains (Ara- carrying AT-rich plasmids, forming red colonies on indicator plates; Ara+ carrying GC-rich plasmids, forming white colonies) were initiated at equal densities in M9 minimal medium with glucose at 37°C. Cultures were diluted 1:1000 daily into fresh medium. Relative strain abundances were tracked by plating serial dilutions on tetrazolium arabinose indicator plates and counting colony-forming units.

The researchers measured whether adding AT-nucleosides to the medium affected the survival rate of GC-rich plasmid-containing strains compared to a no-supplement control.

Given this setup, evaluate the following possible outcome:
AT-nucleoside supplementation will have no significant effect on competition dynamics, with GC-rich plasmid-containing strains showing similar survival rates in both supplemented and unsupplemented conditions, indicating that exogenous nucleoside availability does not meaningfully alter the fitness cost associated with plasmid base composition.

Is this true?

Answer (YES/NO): YES